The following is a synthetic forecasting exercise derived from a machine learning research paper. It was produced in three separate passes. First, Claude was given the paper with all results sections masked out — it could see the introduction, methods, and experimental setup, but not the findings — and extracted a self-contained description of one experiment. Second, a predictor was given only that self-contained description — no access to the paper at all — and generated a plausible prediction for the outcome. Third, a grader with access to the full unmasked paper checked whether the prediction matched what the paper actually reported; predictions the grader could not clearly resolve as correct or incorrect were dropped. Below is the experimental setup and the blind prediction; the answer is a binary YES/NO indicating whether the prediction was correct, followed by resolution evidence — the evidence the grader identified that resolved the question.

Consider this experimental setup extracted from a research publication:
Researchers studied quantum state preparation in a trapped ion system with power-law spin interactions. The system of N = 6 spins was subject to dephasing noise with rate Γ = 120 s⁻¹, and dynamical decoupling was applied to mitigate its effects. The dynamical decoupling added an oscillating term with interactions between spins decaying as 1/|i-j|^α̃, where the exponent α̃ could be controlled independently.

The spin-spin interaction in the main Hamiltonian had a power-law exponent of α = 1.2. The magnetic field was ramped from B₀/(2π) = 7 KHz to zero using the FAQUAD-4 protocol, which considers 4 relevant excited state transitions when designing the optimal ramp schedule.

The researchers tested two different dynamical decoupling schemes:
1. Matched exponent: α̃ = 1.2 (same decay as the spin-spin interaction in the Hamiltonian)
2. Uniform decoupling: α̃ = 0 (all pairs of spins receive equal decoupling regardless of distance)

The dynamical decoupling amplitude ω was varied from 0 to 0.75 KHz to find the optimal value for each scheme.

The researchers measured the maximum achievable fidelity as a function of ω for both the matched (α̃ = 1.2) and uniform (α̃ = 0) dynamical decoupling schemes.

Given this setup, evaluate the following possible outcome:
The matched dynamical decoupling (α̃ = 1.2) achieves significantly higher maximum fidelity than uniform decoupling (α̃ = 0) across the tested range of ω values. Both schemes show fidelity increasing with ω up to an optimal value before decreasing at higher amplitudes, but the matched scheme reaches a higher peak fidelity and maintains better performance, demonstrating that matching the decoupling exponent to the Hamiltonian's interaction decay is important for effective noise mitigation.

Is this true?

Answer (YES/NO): NO